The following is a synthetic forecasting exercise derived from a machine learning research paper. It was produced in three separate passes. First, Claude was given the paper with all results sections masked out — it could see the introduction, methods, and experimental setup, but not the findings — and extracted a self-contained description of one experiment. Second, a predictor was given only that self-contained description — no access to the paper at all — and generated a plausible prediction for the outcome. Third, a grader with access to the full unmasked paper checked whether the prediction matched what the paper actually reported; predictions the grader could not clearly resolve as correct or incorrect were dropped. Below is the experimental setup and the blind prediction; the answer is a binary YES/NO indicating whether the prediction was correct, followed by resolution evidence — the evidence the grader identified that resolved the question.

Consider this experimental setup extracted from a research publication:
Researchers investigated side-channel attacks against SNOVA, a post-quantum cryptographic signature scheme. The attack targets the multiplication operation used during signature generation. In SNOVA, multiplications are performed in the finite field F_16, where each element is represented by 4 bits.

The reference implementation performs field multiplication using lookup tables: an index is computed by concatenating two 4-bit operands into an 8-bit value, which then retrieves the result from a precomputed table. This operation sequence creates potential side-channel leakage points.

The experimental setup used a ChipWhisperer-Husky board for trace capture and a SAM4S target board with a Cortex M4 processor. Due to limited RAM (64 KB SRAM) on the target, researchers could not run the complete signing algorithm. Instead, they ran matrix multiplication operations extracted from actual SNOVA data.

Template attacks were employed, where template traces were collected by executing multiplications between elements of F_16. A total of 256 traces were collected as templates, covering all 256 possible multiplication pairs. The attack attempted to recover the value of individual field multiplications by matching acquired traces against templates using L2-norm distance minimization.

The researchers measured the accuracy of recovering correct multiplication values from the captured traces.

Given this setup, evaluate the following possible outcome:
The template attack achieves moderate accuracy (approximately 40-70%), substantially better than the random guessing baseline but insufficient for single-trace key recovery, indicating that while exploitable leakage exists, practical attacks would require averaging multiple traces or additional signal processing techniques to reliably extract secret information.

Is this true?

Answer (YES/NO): YES